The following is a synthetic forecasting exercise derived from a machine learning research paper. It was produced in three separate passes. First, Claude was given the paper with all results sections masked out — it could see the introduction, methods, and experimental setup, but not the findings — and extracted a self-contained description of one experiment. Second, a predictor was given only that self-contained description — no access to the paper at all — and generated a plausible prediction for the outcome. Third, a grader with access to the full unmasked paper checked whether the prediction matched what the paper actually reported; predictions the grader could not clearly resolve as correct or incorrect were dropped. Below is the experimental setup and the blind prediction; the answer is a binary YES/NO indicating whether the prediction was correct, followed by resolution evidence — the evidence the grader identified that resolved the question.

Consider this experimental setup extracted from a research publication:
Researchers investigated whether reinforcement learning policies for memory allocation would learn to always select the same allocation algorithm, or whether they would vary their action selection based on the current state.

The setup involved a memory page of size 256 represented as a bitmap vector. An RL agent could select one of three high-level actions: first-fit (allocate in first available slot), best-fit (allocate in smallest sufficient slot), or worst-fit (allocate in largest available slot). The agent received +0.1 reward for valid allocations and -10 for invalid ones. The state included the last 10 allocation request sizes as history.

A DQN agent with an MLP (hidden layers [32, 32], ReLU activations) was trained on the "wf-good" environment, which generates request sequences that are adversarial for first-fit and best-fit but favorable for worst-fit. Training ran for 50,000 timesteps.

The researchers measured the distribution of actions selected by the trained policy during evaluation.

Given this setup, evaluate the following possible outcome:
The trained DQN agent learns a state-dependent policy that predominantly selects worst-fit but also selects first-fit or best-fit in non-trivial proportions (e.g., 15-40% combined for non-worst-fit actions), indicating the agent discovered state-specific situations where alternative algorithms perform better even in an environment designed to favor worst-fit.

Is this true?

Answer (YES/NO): YES